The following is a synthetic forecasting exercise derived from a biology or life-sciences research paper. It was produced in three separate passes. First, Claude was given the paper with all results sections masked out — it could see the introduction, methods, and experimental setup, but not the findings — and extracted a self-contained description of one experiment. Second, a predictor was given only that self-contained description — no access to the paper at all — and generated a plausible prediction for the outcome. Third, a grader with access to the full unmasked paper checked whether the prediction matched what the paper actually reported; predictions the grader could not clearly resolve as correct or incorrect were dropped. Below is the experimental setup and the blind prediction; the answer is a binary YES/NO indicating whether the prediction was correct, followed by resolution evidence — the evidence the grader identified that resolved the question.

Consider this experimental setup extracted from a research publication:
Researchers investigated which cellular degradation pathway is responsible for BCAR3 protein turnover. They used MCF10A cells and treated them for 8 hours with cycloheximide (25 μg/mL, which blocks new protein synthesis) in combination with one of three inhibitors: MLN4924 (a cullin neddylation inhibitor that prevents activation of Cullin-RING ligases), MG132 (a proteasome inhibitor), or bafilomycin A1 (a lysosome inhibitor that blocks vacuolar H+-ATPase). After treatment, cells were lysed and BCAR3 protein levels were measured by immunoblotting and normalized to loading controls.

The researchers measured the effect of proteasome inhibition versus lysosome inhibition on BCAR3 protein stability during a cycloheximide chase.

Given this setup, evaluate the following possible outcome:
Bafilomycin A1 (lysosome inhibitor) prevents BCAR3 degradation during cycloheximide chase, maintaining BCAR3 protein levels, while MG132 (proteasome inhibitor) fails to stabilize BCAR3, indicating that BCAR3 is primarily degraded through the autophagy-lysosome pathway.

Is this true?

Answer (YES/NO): NO